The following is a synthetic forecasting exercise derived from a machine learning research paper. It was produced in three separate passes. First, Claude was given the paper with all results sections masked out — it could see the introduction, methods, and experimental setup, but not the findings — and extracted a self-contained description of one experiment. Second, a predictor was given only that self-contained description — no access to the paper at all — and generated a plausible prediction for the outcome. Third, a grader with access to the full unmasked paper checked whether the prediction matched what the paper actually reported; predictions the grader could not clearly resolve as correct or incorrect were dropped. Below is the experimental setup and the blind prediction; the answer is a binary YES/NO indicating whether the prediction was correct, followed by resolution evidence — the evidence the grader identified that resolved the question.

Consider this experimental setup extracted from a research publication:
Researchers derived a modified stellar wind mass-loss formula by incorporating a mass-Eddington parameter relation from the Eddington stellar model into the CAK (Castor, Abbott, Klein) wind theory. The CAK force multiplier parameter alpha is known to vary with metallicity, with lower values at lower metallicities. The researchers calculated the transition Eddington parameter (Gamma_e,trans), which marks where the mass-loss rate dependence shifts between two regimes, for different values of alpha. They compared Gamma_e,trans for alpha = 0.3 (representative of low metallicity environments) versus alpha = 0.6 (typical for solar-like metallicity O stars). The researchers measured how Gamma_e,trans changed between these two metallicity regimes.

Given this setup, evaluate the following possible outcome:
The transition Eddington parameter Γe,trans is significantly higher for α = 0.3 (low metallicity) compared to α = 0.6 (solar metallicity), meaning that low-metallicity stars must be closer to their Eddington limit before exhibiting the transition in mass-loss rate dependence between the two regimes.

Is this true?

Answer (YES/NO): NO